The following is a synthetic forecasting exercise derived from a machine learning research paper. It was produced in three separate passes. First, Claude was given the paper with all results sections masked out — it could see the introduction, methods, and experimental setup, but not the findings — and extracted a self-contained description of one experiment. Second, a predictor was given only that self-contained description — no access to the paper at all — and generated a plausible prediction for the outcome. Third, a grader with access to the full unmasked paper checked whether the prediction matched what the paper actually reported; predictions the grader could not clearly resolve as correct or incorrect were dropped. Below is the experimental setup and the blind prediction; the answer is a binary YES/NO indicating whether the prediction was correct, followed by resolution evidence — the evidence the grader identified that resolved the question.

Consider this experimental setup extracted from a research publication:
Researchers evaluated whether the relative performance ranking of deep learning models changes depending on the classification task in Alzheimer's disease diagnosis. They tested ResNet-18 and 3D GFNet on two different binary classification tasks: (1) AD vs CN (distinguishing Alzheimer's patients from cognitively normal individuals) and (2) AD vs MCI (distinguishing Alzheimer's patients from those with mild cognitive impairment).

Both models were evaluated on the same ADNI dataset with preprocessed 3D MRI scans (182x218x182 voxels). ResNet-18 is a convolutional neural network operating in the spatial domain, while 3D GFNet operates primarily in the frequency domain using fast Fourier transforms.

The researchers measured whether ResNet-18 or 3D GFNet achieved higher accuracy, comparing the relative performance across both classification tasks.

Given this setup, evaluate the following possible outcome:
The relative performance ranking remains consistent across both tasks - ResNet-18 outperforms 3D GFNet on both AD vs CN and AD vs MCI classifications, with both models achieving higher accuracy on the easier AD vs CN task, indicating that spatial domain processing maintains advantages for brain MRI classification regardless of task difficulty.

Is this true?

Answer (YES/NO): NO